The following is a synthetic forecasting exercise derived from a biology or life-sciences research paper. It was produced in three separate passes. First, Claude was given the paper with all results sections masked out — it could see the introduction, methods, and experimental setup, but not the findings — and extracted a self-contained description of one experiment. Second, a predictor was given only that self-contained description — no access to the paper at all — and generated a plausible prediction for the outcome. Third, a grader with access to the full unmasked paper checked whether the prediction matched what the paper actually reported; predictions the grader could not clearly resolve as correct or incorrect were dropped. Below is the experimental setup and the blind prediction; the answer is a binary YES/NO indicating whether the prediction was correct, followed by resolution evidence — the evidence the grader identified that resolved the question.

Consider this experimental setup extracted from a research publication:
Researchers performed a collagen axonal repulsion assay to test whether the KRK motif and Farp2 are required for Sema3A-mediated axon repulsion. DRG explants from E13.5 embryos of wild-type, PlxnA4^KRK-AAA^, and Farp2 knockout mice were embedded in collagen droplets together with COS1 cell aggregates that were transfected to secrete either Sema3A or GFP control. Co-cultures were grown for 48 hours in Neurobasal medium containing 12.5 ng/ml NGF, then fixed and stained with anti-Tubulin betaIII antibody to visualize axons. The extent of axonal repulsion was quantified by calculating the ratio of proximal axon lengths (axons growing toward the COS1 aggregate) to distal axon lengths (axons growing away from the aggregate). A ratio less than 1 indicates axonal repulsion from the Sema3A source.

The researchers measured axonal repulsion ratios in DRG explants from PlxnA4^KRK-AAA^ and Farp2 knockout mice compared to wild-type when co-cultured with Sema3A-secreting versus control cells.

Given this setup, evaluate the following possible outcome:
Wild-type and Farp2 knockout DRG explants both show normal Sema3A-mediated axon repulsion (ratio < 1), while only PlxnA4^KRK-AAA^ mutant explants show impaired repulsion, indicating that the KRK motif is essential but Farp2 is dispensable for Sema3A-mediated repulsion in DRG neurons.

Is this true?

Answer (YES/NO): NO